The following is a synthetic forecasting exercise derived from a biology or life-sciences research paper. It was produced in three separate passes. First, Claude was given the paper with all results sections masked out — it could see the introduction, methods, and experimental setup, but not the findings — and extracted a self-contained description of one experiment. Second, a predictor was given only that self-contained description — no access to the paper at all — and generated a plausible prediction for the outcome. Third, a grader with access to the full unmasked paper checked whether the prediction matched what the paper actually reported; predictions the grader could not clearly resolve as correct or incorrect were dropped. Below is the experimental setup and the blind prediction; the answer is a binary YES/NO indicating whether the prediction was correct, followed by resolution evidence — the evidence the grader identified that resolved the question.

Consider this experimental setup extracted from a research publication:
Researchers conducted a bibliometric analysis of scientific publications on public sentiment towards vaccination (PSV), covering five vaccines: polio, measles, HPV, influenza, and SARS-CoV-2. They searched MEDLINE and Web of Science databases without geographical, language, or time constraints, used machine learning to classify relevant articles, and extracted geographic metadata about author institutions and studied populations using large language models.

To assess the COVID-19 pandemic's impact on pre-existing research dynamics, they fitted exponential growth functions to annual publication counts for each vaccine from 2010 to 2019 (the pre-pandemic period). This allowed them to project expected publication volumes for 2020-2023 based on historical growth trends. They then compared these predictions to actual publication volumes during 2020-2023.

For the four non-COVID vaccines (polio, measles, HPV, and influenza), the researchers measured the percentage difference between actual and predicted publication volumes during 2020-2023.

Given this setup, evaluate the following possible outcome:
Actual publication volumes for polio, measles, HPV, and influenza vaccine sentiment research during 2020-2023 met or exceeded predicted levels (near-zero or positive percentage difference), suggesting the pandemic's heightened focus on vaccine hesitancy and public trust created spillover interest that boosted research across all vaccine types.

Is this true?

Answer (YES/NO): NO